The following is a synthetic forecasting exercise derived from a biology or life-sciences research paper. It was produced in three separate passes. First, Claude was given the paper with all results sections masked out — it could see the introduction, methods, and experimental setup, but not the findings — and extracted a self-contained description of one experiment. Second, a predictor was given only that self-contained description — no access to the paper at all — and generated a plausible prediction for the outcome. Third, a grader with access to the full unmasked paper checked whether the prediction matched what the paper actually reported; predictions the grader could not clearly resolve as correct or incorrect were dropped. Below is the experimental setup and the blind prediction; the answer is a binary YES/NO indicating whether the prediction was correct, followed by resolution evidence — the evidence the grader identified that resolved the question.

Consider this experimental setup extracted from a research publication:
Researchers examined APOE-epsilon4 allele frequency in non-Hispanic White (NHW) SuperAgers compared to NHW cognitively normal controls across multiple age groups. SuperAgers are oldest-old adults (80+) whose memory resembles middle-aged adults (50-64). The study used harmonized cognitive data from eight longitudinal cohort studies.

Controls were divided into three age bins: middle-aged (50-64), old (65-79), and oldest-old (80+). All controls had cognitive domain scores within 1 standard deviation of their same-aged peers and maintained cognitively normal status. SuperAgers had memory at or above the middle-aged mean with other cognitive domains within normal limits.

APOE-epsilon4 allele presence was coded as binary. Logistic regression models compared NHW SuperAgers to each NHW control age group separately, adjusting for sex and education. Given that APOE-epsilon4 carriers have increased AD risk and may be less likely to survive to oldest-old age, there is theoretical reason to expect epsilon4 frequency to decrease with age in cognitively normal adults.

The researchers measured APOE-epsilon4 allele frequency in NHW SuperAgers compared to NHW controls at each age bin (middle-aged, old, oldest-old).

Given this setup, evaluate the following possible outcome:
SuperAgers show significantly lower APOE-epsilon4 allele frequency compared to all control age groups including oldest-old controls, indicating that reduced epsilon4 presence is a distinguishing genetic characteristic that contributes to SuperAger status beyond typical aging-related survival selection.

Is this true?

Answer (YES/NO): YES